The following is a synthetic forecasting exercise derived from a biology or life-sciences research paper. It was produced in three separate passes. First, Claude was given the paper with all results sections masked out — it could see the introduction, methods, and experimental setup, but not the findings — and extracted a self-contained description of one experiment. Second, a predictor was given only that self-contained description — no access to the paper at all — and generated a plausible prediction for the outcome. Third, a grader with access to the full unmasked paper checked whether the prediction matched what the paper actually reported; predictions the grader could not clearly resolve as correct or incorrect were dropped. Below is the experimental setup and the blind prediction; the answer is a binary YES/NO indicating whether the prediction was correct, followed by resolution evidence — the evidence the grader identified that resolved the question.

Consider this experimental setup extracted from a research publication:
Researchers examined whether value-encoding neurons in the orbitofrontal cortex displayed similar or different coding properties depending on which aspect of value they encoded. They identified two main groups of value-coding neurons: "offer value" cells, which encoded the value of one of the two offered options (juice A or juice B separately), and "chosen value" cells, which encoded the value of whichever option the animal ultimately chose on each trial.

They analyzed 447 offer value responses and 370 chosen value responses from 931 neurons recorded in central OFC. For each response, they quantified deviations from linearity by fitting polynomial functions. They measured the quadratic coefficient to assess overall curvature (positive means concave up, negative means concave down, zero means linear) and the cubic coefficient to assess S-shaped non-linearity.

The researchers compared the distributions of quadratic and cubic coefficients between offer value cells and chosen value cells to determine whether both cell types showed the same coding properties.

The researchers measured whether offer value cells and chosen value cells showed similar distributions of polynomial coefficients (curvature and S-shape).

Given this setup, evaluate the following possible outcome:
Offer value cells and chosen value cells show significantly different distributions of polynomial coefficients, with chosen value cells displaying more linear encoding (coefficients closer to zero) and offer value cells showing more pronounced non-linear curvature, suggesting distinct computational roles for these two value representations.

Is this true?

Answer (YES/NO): NO